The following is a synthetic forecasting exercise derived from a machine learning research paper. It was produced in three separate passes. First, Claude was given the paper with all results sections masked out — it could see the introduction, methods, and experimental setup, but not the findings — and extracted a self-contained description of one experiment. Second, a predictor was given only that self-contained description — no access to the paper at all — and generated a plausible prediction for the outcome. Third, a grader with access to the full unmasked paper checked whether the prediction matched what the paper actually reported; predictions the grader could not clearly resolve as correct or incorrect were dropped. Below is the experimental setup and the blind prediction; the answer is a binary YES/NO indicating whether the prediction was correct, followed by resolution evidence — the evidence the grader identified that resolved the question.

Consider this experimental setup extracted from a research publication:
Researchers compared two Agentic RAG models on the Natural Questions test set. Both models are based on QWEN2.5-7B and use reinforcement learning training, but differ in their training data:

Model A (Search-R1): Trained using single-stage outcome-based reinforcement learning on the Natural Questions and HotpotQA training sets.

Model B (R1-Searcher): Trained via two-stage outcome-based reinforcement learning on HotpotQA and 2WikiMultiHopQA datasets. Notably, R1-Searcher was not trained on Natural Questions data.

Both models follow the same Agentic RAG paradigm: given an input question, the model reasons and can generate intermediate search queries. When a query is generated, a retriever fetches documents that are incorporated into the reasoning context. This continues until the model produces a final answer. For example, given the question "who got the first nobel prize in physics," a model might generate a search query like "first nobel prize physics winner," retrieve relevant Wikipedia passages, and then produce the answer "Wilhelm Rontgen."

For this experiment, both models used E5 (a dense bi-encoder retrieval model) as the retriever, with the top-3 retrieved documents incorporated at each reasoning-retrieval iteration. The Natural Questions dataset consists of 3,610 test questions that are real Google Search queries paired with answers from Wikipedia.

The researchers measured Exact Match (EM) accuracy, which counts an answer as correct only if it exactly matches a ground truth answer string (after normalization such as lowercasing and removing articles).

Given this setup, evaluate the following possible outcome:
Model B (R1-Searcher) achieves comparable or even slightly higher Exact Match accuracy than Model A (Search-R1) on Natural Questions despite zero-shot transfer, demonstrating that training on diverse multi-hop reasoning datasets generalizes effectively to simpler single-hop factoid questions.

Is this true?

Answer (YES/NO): NO